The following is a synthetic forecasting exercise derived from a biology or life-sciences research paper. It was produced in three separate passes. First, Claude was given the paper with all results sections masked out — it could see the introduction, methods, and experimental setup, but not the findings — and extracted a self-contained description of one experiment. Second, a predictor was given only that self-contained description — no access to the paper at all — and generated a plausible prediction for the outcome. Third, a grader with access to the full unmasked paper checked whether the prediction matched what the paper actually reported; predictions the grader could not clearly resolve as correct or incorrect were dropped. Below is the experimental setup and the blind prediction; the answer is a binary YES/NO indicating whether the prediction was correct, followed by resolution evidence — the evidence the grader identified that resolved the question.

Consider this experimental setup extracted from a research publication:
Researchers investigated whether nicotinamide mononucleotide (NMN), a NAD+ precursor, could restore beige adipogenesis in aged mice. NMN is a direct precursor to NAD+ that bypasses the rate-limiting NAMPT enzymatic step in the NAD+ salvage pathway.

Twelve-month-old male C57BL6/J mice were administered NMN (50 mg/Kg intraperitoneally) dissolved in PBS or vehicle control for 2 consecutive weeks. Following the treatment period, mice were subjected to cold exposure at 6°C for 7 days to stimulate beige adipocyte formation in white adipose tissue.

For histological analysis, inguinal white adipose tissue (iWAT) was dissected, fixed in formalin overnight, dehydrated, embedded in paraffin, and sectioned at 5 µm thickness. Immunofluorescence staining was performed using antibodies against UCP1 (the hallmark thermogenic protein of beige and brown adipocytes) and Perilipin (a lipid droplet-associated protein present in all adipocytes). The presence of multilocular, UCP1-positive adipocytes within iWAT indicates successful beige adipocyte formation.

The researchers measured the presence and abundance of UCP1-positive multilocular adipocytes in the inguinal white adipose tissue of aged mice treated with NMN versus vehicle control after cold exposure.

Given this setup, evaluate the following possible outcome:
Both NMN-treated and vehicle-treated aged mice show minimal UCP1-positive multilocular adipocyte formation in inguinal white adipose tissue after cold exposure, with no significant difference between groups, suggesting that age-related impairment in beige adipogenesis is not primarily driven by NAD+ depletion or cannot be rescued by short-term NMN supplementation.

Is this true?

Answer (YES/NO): NO